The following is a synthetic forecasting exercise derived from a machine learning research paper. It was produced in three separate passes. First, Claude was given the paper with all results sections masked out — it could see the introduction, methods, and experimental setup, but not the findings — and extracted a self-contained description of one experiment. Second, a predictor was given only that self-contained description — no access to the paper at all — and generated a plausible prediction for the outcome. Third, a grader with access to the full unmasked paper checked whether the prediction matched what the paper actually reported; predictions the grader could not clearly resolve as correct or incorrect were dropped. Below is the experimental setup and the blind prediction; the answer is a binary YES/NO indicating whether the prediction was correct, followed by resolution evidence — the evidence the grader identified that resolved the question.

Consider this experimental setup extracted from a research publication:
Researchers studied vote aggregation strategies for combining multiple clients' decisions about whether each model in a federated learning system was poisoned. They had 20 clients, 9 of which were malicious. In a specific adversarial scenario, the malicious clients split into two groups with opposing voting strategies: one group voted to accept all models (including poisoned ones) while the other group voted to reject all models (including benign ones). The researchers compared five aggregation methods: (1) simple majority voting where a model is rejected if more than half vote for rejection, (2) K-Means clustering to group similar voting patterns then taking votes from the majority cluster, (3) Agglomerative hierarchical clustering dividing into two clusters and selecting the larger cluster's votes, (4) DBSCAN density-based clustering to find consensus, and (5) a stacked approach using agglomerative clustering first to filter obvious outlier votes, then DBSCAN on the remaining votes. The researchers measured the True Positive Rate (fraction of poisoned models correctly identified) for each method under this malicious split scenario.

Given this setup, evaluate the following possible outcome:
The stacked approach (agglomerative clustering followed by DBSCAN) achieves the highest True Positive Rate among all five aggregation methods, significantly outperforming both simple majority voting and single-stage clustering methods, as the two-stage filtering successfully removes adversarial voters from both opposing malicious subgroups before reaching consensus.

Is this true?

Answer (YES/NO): NO